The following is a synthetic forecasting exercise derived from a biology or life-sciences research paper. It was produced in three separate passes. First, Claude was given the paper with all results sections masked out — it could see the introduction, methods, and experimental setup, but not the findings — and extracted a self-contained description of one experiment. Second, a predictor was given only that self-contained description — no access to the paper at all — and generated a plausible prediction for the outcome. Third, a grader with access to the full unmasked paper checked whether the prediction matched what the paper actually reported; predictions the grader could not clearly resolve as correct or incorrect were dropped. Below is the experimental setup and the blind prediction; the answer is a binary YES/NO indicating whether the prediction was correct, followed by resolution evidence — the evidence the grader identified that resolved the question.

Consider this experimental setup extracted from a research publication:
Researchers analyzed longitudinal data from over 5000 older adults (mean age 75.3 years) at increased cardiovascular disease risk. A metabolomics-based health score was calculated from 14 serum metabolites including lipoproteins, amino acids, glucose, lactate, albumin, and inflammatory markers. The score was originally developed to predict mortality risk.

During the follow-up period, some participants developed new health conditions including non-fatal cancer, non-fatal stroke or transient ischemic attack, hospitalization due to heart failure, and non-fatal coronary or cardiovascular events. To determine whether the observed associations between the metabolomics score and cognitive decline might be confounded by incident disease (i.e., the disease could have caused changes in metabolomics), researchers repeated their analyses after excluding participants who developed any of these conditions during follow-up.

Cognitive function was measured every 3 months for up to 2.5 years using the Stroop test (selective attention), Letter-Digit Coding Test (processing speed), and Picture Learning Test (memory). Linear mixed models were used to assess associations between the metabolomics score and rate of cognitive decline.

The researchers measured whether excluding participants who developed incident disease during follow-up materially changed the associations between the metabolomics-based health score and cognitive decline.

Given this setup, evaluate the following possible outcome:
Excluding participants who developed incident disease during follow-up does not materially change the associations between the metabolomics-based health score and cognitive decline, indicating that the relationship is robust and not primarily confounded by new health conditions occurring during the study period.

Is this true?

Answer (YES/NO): YES